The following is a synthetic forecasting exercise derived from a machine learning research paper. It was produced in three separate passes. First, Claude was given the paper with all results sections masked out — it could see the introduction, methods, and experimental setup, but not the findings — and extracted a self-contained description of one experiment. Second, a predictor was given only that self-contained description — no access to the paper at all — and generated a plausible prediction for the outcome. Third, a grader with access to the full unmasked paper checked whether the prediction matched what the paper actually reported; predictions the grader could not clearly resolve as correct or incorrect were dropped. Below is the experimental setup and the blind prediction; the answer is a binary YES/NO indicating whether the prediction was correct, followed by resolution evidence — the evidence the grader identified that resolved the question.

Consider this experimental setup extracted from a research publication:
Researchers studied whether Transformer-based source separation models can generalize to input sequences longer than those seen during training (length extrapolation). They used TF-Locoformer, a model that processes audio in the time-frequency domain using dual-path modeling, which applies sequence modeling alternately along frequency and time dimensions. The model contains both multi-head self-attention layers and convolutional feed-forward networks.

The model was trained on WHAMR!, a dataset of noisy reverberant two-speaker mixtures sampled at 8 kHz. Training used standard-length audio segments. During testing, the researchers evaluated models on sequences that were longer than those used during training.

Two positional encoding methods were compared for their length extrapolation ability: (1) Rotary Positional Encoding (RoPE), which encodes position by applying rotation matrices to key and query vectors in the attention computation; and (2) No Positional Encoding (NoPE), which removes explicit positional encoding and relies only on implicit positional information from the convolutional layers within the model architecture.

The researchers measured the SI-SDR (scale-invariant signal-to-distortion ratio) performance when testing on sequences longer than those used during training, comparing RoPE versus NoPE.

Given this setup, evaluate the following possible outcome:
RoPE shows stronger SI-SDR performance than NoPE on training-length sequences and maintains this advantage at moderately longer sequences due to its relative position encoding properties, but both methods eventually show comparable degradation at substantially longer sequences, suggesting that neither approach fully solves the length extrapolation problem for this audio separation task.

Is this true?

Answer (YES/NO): NO